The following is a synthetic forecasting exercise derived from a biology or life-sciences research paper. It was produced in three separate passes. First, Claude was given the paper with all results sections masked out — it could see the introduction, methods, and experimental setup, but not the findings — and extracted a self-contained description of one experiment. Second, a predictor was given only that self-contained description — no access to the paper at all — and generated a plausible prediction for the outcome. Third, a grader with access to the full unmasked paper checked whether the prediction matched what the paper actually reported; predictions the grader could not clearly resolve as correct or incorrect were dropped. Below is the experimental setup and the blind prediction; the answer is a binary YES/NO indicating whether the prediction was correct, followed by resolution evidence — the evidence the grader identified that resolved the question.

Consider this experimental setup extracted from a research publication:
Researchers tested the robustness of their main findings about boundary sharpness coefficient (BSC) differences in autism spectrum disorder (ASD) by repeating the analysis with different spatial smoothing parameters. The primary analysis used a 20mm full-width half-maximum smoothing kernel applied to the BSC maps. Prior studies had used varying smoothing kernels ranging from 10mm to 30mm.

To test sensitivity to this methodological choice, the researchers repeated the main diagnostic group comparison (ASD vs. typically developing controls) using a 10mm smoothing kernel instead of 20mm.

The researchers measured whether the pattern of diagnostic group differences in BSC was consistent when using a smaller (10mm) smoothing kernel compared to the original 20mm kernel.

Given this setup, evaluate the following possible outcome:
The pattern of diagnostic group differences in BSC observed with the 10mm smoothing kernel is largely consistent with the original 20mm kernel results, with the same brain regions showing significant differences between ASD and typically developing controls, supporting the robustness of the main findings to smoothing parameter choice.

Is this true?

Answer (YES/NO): YES